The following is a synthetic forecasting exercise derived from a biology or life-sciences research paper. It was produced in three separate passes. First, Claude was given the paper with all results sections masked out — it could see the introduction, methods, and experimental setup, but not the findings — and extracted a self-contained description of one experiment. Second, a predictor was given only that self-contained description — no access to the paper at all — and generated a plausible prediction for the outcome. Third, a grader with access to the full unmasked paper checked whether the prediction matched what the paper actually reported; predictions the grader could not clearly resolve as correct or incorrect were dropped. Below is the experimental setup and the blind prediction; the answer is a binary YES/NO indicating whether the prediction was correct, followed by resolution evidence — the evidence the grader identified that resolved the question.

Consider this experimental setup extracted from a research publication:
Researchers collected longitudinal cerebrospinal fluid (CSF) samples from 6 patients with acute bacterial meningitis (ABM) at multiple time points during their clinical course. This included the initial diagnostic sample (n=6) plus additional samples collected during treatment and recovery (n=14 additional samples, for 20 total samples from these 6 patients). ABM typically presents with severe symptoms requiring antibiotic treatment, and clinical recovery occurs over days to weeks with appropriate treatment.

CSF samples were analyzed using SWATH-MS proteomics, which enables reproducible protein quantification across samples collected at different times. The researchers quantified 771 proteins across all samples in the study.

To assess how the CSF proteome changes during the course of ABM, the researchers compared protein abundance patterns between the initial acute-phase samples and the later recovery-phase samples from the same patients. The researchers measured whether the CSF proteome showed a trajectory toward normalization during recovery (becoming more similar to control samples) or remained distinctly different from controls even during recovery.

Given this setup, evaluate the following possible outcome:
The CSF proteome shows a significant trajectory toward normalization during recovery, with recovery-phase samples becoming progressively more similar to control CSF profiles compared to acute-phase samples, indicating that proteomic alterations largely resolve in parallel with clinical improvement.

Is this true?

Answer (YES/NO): NO